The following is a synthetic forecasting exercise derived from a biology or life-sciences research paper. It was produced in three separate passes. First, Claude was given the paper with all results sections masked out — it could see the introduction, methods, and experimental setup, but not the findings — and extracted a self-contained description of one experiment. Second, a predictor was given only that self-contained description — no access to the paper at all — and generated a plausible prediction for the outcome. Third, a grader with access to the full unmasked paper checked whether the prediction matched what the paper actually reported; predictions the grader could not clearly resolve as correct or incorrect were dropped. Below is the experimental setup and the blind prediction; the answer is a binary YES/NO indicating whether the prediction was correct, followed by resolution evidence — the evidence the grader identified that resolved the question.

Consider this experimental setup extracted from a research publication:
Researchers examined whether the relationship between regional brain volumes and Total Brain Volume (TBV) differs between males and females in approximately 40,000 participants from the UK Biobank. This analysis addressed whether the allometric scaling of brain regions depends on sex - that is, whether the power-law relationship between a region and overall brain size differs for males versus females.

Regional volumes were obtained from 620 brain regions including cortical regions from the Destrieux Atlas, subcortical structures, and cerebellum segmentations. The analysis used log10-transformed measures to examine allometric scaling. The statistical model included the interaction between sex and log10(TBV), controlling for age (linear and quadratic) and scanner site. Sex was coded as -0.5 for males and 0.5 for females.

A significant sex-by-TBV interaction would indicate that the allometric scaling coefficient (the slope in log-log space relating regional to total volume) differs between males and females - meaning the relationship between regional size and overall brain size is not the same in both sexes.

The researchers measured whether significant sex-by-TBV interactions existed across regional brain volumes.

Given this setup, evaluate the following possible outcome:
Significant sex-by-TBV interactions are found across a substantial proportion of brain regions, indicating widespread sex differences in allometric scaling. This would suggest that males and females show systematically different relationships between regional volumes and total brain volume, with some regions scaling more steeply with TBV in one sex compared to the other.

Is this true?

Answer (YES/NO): NO